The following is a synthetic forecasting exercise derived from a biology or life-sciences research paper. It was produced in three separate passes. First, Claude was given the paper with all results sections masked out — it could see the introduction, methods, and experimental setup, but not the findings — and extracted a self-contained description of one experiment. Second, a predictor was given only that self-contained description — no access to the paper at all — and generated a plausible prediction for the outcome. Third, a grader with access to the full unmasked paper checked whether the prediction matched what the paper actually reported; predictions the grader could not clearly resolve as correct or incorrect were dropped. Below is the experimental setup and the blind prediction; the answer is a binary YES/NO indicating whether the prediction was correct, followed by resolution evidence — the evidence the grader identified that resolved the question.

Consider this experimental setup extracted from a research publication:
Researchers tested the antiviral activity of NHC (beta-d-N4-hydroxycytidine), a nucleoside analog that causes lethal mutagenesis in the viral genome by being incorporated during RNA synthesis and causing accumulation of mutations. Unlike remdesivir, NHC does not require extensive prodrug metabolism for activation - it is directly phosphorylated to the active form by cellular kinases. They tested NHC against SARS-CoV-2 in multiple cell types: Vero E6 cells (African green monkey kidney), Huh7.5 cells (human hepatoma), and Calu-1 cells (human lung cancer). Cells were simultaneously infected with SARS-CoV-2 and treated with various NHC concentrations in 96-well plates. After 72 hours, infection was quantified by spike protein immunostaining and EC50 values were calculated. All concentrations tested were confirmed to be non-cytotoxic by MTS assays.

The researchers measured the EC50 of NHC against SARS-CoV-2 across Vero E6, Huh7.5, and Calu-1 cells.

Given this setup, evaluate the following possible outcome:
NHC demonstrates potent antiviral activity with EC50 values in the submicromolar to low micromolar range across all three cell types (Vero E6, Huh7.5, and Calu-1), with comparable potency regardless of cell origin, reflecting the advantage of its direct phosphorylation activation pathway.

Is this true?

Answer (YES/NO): NO